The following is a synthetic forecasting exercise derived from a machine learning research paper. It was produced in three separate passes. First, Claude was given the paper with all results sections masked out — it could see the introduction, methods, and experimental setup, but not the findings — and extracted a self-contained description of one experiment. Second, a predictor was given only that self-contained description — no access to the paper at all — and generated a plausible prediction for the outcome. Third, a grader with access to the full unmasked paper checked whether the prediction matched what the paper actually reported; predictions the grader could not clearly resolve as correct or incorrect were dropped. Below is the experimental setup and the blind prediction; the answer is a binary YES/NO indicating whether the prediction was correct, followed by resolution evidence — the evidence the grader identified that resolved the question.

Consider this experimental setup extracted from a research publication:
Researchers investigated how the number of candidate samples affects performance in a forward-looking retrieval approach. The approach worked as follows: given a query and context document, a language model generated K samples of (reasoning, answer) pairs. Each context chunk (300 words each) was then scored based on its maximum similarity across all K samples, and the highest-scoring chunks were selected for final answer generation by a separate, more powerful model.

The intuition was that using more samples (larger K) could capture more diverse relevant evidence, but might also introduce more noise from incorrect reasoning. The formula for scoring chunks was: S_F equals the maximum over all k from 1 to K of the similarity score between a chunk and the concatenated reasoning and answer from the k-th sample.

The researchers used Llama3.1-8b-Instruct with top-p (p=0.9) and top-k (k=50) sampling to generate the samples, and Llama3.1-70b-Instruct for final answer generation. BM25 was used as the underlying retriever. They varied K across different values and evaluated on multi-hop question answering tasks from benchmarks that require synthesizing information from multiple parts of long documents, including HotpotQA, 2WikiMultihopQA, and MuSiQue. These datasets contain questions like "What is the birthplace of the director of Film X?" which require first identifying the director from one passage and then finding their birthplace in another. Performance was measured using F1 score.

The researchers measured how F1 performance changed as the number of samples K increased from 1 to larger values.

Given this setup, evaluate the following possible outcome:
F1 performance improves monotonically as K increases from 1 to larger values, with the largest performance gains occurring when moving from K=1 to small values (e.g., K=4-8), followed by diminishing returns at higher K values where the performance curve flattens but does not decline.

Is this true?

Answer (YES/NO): NO